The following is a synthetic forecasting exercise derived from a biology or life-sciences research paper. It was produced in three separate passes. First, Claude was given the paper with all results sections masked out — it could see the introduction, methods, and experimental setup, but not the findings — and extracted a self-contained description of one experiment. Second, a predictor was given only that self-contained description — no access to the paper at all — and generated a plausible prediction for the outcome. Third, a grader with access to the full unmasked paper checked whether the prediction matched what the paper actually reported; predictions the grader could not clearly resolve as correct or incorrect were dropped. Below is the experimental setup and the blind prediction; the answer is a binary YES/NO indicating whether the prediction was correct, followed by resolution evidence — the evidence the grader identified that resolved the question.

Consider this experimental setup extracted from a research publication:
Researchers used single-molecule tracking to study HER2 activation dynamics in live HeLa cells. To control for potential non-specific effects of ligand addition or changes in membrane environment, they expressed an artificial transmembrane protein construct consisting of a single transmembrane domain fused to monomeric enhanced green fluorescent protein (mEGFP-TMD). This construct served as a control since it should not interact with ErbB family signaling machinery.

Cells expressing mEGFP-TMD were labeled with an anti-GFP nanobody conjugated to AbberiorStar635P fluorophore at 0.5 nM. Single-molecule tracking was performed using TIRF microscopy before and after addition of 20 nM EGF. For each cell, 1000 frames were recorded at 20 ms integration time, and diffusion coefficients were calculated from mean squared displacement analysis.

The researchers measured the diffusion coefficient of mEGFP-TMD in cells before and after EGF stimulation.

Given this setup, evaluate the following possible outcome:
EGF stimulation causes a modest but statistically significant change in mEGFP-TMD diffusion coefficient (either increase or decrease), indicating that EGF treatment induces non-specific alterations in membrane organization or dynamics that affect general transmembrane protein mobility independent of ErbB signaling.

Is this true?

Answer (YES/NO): NO